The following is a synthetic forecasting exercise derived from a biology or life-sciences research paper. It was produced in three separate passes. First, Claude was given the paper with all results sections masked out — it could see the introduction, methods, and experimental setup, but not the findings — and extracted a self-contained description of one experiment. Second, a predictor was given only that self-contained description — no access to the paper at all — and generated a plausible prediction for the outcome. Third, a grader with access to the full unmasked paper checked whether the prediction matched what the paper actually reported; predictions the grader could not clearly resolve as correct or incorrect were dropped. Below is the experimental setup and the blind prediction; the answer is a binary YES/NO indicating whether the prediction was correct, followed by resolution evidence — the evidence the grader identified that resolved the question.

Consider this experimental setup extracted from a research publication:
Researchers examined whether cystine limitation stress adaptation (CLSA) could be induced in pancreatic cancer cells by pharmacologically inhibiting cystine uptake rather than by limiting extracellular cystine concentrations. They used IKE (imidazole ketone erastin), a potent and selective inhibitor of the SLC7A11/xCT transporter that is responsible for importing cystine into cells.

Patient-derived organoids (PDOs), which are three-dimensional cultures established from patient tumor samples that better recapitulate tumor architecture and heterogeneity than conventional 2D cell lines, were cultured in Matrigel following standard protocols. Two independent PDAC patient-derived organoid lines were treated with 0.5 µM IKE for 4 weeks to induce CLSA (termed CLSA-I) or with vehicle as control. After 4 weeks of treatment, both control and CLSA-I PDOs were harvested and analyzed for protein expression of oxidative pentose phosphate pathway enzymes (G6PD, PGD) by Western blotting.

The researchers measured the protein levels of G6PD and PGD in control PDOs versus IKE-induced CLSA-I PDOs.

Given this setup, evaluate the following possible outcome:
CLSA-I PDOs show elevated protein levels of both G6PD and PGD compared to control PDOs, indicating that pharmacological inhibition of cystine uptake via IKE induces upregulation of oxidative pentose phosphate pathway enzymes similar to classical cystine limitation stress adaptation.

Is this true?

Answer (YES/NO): YES